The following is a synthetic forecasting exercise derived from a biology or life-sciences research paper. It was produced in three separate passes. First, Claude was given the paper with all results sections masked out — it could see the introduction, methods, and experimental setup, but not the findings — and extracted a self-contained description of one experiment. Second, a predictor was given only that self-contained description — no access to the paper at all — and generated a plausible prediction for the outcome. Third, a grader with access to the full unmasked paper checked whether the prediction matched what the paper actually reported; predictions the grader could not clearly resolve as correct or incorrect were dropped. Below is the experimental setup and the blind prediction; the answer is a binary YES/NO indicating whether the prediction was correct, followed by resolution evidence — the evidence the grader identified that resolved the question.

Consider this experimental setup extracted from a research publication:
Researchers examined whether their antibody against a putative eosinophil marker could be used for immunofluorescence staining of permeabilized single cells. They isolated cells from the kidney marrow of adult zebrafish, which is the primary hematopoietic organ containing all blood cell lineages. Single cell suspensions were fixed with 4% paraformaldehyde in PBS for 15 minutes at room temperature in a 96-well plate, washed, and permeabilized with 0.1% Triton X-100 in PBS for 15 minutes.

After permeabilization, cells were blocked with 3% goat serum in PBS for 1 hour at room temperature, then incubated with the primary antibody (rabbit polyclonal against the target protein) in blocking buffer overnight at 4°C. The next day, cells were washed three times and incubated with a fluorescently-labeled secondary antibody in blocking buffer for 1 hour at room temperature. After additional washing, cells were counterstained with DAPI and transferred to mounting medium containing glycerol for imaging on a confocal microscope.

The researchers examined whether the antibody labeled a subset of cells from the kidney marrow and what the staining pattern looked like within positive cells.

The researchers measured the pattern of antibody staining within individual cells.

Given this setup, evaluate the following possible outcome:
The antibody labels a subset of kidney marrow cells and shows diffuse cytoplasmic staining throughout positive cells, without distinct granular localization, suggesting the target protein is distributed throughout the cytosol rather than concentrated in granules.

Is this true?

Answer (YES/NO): NO